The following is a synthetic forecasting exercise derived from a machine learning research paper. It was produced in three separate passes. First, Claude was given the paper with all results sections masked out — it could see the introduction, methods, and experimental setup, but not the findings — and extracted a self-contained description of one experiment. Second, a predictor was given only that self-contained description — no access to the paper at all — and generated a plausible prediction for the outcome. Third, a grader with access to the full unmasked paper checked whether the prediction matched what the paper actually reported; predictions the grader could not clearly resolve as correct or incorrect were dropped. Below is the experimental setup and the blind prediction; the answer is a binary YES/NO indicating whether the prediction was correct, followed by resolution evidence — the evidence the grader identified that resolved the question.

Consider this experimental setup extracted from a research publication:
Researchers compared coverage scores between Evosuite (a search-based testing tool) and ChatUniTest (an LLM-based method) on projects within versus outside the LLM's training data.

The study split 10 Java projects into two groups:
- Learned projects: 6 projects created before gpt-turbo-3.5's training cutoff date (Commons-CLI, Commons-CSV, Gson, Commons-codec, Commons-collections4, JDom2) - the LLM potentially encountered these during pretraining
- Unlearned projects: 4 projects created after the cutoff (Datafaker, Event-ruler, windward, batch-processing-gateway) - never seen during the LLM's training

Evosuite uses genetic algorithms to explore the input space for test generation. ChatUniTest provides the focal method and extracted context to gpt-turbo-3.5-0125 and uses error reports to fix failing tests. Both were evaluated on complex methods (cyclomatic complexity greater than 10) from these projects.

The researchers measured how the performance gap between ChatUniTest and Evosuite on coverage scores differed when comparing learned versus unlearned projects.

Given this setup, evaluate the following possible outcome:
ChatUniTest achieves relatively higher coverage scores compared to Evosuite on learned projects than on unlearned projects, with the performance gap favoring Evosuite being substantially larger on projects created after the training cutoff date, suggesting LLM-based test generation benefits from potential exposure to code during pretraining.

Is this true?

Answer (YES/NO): NO